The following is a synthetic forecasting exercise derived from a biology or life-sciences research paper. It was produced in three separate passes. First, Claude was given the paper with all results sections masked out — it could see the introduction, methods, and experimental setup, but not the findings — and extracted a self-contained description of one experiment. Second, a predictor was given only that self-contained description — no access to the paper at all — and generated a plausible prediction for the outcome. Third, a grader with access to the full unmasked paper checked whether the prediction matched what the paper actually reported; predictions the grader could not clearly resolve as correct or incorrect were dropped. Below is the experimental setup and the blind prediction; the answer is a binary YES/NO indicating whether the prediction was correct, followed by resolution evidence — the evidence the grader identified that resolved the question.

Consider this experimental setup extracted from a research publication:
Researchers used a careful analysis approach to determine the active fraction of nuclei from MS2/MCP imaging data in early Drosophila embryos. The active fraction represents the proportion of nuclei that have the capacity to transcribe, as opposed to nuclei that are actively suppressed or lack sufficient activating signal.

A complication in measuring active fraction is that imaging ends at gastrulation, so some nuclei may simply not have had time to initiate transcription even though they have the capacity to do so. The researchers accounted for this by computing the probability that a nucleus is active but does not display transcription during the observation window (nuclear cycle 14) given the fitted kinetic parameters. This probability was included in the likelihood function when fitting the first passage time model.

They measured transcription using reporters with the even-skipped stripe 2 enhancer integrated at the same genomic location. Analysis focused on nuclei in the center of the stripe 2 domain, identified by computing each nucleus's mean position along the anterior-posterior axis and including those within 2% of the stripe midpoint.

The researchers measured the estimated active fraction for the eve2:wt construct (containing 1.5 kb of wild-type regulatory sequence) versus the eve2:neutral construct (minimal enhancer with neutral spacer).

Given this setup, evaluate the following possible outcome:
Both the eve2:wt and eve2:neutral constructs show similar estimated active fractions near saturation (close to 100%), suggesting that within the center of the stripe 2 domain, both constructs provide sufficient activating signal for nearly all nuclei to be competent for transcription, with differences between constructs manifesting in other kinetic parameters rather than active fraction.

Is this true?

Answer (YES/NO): NO